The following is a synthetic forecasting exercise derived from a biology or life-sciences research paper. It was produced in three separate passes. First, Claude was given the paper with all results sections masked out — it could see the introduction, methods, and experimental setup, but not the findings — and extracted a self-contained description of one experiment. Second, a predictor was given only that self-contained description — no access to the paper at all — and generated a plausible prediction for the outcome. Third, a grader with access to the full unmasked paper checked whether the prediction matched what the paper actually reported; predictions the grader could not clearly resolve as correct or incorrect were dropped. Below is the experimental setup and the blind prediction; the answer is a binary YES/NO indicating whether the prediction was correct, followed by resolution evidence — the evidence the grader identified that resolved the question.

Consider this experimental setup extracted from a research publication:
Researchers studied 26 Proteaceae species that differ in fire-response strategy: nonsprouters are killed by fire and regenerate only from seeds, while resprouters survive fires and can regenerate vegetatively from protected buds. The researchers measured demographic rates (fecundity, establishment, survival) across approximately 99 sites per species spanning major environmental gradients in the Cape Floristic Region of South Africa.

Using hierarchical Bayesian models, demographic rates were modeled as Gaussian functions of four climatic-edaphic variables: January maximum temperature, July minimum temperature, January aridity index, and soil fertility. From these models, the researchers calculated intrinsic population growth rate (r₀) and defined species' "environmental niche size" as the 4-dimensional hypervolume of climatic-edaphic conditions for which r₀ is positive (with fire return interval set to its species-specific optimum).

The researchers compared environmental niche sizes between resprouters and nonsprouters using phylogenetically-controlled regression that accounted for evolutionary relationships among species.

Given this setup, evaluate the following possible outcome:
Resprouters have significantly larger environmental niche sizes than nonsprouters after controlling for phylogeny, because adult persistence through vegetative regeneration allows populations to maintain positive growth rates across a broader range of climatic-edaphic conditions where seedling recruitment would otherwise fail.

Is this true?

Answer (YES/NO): NO